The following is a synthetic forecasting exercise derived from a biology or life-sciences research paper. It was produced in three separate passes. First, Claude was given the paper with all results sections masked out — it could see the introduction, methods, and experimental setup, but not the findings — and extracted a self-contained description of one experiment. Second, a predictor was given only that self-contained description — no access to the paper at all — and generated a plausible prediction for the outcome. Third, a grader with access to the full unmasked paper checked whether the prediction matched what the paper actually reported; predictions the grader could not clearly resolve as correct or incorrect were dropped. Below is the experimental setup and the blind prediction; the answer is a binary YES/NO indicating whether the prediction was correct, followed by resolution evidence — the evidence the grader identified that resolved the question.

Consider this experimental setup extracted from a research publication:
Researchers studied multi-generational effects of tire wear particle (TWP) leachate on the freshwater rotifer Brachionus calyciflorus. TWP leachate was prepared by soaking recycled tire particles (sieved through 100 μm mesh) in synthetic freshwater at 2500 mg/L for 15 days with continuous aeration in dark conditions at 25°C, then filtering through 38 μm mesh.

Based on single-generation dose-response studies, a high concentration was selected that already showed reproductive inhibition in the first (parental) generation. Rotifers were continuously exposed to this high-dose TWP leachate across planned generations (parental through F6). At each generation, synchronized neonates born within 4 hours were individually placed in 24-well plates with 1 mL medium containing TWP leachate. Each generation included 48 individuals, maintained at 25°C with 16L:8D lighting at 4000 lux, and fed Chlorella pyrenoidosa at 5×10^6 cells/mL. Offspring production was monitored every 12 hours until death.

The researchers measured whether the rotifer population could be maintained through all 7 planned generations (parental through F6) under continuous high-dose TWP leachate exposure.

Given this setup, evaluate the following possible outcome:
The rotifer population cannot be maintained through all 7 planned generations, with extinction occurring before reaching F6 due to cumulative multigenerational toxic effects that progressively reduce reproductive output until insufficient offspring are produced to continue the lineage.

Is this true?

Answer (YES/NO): YES